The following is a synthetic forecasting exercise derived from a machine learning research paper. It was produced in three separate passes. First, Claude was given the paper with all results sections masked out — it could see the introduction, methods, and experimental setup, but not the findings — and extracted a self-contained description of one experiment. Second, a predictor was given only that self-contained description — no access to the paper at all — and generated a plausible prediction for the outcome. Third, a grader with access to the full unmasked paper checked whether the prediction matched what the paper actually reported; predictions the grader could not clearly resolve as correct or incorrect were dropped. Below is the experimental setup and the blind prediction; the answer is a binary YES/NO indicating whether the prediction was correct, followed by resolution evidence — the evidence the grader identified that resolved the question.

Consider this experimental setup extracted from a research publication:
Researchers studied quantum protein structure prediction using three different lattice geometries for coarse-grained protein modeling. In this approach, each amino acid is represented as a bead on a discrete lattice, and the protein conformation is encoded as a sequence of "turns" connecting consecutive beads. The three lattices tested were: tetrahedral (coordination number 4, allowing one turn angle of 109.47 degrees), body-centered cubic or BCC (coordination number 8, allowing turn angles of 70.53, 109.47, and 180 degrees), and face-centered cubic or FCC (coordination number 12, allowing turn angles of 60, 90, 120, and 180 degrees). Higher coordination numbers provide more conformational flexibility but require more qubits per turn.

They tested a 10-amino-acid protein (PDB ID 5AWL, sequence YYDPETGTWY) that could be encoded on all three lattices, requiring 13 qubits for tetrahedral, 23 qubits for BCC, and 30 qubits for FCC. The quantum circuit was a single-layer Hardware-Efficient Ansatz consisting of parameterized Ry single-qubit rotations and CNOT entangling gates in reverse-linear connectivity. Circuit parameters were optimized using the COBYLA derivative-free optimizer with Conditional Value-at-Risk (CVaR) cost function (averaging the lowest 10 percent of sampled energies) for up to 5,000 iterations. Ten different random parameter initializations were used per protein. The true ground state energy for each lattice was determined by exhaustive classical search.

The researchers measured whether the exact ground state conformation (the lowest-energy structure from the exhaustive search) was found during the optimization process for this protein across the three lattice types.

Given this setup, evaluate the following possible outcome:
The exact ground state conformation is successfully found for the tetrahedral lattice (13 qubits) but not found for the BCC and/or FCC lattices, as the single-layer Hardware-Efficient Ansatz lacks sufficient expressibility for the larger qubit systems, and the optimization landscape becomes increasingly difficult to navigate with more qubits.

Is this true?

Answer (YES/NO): NO